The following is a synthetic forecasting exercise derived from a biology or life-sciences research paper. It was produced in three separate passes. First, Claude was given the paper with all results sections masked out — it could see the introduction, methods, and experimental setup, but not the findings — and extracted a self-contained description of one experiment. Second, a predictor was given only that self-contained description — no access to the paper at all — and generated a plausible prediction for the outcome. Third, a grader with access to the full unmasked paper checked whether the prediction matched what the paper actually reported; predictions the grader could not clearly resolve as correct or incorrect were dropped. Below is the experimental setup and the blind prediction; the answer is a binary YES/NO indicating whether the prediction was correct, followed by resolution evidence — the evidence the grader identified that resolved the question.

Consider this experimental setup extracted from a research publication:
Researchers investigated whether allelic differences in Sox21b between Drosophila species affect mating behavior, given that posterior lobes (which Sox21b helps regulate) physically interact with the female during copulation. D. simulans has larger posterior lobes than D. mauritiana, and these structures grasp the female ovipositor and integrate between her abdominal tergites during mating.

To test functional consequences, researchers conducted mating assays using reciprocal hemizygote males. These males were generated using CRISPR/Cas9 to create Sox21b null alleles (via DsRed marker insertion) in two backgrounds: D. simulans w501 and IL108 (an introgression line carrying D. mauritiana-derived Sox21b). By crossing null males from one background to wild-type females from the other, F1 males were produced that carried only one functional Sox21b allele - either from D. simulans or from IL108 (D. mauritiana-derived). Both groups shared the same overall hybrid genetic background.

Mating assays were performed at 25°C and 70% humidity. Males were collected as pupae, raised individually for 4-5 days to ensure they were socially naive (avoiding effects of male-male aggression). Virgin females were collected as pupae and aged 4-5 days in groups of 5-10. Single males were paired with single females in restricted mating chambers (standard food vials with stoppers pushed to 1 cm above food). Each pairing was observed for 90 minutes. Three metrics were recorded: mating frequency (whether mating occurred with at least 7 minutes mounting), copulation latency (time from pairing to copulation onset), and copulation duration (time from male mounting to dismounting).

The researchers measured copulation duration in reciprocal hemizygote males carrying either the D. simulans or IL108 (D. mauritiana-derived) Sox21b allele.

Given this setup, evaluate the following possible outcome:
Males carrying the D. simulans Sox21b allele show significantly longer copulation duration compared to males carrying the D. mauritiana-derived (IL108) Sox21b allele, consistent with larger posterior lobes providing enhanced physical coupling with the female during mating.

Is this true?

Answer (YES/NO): YES